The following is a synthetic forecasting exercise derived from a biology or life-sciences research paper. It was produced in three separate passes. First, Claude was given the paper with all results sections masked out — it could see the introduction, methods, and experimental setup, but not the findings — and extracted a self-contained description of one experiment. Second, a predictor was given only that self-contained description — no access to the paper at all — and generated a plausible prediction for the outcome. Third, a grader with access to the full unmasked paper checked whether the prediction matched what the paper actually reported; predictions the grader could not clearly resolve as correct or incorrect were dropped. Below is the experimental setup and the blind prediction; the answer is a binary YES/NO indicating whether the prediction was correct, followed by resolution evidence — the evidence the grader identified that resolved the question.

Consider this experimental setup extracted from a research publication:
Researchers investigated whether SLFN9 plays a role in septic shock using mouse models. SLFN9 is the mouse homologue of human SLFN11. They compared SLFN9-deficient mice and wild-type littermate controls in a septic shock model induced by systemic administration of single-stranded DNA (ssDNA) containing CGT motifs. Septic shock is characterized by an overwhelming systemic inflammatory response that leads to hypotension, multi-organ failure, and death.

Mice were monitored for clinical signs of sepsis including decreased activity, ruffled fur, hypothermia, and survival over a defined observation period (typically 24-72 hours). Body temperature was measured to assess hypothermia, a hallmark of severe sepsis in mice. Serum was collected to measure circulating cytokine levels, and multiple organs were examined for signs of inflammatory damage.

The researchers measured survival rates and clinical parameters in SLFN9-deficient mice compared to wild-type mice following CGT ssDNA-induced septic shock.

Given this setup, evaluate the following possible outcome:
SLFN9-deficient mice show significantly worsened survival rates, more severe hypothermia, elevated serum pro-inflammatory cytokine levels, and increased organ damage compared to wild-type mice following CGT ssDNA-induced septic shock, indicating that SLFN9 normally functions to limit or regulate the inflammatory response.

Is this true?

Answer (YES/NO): NO